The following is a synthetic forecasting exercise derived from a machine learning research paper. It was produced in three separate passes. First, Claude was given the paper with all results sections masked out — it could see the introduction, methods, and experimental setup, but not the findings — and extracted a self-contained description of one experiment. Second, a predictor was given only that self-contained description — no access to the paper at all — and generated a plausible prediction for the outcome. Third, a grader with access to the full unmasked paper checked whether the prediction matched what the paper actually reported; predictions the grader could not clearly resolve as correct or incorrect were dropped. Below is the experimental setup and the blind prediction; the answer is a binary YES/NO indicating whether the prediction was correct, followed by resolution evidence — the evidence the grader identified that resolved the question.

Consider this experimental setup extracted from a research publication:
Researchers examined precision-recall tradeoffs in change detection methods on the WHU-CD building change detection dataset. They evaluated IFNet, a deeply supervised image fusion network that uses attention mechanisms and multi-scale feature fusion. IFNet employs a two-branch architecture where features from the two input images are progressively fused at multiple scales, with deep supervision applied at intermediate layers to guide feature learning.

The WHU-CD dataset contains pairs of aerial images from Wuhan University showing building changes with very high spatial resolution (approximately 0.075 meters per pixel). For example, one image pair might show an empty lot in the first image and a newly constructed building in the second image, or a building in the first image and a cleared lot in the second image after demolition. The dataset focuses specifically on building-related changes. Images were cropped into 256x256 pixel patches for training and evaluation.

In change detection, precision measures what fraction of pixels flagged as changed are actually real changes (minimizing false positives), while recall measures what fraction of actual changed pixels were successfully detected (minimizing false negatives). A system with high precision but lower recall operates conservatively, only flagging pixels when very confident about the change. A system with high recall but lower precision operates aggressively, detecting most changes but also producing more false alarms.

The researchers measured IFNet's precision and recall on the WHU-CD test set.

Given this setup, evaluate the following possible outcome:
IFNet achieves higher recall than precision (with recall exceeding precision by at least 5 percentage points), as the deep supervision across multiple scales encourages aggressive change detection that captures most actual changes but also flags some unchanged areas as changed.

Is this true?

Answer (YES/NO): NO